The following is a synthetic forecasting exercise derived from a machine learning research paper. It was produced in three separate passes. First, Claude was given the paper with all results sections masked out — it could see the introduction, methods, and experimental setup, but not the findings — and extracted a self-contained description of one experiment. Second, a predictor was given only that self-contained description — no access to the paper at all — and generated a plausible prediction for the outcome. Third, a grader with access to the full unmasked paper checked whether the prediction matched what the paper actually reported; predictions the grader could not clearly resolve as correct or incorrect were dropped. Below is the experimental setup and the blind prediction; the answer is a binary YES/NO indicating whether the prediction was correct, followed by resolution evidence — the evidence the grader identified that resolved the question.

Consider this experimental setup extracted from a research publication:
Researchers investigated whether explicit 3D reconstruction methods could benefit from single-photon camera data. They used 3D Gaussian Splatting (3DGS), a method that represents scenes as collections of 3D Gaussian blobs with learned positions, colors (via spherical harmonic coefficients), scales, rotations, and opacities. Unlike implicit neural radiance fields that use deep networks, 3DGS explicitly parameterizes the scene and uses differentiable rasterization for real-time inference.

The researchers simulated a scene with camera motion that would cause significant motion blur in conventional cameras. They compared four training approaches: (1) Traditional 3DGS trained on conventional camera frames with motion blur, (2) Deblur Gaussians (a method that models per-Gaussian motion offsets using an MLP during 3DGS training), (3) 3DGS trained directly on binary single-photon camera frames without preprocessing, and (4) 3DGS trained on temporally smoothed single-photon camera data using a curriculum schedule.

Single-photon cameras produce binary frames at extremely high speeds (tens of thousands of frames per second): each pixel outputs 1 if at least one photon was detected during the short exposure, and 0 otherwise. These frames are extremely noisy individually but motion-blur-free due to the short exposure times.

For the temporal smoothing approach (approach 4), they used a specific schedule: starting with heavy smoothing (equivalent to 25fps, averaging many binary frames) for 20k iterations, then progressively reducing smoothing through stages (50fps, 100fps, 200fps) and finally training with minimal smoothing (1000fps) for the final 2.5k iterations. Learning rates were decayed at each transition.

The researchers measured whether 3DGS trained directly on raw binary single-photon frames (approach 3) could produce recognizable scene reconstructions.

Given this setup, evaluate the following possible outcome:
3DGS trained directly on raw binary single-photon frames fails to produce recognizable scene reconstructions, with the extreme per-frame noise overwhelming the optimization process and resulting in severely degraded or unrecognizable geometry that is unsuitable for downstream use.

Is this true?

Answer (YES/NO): YES